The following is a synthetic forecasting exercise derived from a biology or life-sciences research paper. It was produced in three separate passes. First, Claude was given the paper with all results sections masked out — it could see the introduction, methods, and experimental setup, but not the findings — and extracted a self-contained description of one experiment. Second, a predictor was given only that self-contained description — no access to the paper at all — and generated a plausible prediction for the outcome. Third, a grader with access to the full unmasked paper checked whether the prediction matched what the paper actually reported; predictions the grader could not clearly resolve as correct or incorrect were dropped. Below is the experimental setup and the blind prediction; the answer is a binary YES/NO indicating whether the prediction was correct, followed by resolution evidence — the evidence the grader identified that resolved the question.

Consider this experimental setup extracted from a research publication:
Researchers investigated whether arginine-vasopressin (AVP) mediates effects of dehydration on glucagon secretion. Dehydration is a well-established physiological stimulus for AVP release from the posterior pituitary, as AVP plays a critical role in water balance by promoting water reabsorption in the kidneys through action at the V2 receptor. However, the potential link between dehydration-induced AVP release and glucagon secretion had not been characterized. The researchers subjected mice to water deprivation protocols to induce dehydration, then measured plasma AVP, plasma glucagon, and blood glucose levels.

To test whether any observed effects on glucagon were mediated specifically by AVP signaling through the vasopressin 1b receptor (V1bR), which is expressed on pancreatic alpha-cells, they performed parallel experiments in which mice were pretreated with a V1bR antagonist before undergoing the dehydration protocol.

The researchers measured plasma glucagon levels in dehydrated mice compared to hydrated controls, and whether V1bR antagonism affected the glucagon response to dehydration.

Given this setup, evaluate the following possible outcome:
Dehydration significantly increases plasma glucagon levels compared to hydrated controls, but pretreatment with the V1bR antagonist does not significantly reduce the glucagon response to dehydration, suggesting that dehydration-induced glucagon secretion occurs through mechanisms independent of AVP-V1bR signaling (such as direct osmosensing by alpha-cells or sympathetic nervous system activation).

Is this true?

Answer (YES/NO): NO